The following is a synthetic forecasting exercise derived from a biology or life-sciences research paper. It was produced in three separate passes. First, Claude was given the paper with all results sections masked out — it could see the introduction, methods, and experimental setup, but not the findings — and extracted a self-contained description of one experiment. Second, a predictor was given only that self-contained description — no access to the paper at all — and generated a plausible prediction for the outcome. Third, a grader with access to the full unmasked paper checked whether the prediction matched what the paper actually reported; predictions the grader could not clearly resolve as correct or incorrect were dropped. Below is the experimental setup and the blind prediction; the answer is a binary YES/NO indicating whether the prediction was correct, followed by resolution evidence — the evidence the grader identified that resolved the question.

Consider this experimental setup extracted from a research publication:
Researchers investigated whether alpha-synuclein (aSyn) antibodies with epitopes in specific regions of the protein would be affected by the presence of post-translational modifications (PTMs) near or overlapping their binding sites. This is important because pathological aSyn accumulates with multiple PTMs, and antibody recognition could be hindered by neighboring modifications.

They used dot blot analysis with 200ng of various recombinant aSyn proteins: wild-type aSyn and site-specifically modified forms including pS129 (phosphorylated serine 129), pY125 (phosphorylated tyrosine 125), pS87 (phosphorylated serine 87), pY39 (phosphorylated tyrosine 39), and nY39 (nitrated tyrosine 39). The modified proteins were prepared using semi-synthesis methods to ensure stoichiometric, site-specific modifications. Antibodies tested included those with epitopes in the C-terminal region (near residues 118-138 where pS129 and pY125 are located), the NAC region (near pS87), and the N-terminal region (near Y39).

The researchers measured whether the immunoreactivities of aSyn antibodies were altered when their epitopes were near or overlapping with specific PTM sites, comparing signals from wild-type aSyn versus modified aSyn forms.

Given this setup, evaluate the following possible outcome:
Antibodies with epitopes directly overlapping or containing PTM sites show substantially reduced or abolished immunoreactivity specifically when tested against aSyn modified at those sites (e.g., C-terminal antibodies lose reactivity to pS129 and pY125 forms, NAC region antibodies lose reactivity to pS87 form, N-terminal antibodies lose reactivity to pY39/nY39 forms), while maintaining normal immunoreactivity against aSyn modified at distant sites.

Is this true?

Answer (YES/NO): NO